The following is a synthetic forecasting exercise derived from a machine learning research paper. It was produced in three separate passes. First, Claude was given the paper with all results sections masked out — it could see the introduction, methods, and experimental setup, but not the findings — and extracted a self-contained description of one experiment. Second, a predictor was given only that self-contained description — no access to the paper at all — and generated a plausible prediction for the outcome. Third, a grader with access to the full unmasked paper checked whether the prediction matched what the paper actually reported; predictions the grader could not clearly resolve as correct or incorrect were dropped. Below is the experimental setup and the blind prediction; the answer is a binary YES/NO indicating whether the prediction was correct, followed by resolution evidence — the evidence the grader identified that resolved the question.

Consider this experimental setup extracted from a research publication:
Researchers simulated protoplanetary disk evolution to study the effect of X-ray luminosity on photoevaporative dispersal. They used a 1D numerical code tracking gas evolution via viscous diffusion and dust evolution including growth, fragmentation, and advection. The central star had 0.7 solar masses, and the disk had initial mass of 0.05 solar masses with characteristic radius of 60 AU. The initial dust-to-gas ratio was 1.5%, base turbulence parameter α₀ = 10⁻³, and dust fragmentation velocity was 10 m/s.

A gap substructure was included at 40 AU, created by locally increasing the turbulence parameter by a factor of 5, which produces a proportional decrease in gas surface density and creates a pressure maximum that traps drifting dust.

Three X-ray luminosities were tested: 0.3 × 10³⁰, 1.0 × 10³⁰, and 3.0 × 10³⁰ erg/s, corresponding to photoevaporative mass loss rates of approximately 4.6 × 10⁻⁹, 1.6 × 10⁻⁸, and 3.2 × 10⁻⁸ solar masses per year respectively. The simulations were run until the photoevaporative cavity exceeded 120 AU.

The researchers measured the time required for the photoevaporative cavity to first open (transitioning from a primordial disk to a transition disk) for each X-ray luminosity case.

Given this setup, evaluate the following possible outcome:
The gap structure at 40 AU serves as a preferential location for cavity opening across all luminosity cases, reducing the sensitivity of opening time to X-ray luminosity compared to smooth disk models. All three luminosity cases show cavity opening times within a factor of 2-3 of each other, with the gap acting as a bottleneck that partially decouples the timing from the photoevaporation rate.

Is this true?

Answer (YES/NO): NO